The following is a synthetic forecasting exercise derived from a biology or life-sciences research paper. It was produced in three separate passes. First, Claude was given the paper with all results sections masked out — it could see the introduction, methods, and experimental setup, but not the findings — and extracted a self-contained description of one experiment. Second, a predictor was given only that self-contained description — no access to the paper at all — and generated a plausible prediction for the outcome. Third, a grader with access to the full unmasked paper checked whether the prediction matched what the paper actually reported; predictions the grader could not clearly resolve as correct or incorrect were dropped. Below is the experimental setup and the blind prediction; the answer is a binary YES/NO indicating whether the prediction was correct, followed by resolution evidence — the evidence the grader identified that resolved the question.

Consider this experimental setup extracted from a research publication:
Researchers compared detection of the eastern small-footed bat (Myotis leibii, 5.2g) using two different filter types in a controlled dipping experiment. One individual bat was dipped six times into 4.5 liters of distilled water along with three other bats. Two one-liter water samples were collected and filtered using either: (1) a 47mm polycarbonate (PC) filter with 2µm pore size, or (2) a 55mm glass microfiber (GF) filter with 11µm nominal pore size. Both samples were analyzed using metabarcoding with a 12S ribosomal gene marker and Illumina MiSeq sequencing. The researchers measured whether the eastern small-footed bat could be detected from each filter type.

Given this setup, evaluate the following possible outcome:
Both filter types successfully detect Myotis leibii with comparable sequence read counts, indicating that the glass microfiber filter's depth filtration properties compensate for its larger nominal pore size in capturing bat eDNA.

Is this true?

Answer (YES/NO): NO